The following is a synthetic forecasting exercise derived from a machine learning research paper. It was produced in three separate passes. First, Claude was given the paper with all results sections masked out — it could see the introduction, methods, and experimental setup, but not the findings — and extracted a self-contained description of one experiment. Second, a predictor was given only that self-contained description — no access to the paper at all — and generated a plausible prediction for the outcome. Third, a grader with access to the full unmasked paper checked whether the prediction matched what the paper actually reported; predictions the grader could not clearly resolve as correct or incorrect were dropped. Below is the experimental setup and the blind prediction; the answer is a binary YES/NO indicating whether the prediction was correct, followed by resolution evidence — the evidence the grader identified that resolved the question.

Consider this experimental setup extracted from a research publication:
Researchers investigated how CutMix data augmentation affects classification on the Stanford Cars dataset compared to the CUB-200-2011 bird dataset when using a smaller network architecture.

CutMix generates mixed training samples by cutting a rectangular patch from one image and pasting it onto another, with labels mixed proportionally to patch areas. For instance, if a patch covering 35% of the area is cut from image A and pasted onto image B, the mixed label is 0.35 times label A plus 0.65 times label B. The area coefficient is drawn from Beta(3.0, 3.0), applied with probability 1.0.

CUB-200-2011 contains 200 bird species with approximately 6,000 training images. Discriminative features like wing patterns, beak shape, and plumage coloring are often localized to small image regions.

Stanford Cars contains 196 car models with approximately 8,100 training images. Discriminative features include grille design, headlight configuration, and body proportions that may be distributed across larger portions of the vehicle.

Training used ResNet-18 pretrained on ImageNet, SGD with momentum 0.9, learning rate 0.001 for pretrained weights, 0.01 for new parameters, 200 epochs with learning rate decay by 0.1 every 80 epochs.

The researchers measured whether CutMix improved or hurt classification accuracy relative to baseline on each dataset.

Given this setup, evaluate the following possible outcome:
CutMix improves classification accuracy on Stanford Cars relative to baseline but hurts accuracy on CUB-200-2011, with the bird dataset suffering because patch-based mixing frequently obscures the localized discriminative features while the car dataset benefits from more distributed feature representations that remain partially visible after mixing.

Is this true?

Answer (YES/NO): YES